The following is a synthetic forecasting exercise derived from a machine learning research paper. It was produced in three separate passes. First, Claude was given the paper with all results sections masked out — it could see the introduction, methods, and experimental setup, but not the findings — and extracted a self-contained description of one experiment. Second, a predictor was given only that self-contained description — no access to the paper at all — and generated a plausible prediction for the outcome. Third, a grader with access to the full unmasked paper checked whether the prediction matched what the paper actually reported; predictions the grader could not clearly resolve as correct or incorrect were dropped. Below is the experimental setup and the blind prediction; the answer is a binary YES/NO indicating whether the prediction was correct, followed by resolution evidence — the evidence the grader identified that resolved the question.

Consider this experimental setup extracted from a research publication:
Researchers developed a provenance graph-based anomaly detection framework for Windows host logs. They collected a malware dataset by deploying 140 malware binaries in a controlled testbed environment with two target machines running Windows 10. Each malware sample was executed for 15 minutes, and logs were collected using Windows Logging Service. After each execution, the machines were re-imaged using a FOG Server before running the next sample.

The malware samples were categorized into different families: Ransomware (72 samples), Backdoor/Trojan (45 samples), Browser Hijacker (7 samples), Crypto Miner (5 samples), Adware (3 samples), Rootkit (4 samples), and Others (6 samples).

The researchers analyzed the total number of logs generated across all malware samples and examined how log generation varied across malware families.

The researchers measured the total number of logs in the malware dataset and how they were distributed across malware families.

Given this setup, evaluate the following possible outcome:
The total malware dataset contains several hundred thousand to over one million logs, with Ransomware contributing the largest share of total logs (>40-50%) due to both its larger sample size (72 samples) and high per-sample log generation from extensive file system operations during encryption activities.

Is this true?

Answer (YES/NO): YES